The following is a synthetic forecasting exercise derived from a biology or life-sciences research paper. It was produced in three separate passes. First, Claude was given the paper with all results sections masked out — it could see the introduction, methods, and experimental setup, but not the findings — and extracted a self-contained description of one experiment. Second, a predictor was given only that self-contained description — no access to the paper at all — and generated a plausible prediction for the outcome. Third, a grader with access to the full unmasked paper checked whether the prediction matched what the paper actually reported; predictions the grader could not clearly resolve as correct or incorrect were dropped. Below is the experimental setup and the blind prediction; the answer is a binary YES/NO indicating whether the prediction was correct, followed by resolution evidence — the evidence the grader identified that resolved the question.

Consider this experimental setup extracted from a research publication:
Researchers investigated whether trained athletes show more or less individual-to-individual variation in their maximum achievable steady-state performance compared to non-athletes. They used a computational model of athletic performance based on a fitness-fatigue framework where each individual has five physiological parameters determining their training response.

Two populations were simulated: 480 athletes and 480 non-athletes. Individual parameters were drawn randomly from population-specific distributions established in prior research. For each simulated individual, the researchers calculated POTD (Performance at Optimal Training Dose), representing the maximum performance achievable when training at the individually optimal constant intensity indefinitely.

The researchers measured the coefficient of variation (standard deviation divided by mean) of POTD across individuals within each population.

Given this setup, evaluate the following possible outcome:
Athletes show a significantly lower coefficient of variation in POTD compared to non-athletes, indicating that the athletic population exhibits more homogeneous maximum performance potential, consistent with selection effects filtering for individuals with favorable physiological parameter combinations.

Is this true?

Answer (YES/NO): NO